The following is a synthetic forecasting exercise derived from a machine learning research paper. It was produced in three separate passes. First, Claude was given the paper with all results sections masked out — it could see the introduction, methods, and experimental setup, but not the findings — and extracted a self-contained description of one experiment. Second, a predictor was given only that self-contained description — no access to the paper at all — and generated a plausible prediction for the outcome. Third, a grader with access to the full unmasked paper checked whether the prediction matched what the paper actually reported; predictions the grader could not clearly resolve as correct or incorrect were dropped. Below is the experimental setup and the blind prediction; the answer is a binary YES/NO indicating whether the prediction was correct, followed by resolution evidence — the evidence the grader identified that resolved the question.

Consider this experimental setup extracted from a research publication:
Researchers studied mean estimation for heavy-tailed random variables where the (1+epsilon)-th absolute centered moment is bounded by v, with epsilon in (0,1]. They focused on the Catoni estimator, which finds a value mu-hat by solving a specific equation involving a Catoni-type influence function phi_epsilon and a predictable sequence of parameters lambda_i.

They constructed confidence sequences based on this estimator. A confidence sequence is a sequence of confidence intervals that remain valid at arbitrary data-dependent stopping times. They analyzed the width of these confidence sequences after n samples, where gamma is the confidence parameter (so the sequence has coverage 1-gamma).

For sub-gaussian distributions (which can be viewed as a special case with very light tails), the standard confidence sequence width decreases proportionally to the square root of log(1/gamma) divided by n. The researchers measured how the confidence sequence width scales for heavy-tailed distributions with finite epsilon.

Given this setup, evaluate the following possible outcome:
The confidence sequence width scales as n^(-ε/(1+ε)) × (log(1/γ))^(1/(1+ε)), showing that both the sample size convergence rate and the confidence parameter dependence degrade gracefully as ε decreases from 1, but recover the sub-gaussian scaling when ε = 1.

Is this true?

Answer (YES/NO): NO